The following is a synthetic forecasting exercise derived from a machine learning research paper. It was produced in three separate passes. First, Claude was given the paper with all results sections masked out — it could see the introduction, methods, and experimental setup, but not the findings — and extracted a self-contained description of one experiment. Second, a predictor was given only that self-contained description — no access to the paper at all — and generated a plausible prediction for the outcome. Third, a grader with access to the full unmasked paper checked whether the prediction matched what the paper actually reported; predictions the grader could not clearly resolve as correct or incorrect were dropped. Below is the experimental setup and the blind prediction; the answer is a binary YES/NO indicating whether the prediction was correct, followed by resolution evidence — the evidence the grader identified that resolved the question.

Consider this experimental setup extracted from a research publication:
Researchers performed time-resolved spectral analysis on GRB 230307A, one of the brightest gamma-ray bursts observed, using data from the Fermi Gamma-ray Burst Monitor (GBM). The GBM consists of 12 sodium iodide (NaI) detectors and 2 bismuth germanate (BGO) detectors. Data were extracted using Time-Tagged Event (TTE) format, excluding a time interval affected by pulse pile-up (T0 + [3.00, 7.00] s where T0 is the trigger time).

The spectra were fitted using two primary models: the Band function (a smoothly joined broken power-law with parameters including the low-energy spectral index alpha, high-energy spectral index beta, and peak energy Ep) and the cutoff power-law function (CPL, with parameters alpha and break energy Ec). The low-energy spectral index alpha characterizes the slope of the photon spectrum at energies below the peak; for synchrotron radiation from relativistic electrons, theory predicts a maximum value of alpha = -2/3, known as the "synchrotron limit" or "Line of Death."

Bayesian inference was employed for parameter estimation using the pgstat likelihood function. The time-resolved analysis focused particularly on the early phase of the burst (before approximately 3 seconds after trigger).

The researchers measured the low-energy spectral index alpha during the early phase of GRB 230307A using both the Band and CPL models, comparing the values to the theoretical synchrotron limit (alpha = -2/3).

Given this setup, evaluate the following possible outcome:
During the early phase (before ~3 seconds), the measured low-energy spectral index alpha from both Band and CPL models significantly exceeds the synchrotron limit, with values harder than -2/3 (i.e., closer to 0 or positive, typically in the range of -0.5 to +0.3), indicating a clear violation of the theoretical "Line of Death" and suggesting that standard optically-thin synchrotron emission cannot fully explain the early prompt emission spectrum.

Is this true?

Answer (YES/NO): YES